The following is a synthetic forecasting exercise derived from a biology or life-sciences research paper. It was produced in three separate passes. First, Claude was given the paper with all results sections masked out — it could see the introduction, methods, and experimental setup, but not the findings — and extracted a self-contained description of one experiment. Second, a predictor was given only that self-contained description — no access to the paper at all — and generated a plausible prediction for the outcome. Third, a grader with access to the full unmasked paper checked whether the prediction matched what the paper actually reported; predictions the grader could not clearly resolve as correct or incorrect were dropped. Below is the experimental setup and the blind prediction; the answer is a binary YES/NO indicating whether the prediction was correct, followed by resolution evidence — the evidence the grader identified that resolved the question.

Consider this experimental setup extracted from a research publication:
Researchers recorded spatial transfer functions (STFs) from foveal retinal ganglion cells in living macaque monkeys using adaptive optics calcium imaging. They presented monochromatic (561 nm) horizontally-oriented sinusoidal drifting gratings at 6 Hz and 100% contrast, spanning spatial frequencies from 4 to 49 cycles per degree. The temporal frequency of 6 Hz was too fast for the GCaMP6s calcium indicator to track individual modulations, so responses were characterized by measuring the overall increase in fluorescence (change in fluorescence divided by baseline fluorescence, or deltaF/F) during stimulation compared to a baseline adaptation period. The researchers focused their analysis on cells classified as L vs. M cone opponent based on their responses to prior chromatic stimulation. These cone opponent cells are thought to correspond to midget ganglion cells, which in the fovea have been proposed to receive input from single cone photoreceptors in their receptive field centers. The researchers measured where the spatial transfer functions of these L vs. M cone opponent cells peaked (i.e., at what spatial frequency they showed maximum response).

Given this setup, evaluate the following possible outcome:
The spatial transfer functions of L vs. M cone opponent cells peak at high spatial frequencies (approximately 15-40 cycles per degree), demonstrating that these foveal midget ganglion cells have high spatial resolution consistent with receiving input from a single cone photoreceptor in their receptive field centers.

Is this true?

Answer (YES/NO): YES